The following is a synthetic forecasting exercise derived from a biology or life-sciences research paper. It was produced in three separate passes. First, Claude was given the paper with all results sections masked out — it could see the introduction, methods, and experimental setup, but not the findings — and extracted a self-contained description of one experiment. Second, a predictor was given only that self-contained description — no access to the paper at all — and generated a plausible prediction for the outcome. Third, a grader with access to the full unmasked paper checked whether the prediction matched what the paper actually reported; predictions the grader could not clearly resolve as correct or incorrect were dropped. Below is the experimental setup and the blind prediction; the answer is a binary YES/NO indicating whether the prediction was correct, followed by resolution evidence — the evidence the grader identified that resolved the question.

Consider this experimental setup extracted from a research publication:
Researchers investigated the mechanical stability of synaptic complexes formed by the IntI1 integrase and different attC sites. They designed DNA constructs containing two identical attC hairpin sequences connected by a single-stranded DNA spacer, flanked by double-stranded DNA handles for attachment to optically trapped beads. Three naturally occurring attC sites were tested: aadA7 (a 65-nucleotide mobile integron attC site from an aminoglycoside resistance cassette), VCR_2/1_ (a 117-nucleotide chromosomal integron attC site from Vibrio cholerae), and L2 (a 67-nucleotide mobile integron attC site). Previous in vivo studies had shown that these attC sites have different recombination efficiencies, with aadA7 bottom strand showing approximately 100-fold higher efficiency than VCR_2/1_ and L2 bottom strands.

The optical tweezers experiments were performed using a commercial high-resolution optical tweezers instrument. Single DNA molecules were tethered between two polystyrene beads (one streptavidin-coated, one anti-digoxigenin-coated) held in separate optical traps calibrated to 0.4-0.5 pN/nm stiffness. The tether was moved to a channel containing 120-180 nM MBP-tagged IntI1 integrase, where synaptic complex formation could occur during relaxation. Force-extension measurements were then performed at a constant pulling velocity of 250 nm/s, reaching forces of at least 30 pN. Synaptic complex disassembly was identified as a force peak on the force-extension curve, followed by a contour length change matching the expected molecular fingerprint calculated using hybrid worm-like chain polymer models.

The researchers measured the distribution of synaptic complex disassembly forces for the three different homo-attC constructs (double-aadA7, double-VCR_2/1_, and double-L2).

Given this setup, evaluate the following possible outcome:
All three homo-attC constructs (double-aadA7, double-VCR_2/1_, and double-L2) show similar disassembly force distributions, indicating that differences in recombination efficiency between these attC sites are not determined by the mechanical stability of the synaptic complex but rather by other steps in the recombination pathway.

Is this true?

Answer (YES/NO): NO